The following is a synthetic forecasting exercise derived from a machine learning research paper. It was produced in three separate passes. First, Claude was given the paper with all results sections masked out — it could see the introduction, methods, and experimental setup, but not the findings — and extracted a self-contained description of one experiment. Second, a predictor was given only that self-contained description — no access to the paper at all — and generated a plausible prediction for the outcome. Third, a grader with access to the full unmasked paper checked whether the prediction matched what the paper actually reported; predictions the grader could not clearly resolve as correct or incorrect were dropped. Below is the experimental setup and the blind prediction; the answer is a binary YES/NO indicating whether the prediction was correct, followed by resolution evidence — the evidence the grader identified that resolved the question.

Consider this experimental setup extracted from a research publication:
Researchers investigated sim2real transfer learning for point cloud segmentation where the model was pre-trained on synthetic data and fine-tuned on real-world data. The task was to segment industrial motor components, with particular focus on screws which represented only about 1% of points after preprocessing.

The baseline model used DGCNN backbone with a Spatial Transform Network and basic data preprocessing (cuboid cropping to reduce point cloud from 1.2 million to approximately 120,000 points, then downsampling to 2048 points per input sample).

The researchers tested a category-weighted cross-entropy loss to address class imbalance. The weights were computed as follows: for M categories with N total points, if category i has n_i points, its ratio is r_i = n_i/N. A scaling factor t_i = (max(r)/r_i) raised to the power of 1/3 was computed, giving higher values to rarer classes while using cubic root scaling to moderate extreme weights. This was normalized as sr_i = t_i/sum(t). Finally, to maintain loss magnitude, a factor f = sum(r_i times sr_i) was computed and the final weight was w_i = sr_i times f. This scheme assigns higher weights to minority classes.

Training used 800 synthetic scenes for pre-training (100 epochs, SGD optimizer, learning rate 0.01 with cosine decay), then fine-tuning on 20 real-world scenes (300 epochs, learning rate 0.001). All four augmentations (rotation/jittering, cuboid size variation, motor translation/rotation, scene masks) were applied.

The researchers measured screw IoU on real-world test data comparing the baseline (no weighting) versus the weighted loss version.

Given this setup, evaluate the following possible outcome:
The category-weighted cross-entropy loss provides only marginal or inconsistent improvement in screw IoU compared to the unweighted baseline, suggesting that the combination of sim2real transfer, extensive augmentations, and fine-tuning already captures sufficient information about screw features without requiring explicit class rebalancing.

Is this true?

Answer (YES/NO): NO